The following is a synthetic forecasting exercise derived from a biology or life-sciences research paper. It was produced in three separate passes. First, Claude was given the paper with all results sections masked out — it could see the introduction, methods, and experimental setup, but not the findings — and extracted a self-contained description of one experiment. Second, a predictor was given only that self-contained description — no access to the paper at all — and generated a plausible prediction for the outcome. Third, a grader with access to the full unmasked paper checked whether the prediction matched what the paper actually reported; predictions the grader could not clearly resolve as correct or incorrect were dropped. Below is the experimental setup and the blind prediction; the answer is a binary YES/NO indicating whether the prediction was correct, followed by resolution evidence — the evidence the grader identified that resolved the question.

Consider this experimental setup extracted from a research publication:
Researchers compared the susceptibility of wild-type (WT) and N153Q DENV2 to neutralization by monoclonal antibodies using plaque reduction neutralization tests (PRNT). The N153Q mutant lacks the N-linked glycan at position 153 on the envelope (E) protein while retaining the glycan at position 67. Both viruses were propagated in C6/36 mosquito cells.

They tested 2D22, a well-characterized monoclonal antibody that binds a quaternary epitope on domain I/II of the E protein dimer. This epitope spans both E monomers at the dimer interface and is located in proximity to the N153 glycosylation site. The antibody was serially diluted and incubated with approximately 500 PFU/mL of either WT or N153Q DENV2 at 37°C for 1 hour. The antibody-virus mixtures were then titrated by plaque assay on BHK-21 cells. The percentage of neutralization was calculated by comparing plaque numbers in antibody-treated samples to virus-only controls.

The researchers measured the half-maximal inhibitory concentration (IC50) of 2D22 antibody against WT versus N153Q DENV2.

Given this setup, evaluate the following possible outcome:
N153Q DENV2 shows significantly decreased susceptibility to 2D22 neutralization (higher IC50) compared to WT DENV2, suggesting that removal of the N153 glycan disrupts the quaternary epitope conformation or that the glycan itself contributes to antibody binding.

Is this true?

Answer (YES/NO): NO